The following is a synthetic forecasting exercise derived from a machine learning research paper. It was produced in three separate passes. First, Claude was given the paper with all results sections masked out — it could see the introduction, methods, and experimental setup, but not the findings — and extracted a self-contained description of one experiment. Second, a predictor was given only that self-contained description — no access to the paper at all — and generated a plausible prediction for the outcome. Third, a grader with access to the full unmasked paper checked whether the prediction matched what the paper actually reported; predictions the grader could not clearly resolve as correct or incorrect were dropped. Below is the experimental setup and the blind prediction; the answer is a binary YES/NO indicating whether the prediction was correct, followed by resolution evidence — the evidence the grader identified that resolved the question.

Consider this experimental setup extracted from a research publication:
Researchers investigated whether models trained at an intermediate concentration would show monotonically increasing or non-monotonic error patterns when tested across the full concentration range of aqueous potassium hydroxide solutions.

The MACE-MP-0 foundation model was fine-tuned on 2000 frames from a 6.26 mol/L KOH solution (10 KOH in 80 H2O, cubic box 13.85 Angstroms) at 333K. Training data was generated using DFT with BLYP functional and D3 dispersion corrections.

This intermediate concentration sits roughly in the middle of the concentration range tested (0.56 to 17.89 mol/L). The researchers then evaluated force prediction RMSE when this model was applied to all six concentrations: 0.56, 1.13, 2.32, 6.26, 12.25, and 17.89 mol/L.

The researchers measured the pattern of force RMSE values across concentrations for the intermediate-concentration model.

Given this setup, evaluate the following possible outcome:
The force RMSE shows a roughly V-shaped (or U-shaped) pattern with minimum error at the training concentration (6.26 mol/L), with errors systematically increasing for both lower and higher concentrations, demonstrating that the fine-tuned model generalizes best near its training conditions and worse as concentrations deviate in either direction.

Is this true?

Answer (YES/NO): NO